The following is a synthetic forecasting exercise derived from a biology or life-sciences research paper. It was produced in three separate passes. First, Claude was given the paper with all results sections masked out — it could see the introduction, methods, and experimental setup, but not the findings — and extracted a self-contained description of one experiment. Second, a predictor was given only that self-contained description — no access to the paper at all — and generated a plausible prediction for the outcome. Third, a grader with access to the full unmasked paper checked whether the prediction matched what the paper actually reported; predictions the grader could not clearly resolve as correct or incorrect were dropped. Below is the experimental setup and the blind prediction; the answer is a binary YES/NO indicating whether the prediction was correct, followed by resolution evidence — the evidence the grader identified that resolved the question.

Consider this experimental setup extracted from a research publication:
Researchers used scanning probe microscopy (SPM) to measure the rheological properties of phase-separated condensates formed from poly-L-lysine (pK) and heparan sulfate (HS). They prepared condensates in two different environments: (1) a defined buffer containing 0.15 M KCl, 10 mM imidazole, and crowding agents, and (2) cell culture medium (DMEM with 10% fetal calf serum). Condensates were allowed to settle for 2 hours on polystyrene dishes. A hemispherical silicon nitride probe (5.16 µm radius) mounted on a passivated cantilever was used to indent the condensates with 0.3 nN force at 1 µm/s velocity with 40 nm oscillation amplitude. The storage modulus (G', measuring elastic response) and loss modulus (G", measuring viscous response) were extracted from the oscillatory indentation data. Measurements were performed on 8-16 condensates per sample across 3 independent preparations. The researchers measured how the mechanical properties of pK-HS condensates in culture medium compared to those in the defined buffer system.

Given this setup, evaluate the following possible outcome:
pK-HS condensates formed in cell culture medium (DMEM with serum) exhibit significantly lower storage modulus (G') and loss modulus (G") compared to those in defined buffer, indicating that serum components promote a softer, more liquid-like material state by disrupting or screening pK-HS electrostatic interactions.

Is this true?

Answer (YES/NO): NO